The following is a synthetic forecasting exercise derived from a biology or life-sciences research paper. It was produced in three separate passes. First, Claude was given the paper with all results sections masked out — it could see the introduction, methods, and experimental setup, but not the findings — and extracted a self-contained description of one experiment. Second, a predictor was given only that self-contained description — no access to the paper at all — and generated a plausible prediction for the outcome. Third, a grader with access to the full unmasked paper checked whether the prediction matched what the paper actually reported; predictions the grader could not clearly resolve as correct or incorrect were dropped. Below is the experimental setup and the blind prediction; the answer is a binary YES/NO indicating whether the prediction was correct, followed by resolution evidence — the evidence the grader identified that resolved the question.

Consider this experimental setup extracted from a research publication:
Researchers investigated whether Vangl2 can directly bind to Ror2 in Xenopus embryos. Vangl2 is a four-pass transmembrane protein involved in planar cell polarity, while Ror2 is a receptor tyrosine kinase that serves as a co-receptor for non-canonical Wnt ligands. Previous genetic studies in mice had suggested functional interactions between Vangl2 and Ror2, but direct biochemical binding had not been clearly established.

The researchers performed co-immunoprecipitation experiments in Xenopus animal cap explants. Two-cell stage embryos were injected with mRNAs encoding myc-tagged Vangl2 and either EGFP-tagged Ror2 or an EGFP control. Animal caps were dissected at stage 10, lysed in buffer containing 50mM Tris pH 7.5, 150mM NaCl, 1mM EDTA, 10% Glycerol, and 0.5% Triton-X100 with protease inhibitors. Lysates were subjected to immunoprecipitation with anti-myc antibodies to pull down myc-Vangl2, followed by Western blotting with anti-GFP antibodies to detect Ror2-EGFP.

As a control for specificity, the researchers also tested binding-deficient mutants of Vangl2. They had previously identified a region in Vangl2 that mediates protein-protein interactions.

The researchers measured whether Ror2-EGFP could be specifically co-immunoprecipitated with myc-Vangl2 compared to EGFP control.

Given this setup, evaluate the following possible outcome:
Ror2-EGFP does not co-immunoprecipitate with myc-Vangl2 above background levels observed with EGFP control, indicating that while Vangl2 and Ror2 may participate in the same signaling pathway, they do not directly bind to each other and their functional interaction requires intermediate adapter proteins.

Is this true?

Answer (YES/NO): NO